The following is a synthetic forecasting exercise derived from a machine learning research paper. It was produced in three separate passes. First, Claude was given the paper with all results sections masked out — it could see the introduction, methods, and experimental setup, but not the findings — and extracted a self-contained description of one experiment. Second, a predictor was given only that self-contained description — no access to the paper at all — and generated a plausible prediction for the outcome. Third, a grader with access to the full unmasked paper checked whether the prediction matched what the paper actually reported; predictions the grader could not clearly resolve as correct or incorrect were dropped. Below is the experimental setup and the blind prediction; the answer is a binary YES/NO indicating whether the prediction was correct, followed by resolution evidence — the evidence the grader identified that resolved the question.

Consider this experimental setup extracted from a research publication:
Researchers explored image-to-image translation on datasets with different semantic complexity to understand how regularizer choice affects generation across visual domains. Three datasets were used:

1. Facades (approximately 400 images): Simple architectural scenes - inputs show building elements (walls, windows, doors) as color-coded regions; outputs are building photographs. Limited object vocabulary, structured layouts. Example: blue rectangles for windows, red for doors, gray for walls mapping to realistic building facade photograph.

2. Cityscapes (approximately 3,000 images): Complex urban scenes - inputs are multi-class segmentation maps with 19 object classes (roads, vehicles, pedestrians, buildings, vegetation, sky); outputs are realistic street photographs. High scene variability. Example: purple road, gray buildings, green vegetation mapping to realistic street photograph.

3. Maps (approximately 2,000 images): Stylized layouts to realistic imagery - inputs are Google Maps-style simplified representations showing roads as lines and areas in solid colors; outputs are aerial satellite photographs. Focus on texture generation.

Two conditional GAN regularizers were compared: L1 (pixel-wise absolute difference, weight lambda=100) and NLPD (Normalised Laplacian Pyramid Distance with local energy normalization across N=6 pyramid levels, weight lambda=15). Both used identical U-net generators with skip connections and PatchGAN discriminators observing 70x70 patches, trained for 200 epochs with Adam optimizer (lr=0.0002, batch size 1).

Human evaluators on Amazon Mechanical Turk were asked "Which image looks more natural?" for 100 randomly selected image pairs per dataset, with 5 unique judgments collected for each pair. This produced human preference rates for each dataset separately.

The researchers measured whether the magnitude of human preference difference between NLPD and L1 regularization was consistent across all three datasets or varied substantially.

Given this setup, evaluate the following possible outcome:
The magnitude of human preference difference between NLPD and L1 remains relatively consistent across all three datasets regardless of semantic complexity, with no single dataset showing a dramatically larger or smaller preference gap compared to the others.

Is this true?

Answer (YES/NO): NO